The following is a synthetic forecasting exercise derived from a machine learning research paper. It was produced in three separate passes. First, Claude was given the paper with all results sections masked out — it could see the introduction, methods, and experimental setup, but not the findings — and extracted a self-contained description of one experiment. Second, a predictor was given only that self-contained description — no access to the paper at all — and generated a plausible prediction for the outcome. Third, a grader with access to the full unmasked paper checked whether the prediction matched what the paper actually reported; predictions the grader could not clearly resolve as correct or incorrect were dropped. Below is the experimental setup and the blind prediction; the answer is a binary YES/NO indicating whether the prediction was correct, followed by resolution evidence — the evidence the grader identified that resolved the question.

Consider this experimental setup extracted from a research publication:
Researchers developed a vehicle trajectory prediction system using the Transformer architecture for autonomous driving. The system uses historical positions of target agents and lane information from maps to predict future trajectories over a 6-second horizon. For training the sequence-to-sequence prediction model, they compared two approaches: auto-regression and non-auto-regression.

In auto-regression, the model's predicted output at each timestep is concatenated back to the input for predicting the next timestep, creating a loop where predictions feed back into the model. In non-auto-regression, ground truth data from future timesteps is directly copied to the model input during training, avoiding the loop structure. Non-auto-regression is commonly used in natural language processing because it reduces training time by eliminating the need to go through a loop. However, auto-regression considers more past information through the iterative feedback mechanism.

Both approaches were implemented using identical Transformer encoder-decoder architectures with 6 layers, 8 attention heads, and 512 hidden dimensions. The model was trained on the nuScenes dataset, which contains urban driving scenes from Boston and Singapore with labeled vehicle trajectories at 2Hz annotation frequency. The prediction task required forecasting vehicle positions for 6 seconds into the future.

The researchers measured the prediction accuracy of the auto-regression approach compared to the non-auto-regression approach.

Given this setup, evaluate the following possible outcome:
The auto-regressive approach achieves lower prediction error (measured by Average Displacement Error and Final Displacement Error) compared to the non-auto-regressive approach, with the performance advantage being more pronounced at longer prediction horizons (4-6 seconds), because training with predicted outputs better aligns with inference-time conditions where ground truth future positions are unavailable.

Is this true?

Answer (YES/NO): YES